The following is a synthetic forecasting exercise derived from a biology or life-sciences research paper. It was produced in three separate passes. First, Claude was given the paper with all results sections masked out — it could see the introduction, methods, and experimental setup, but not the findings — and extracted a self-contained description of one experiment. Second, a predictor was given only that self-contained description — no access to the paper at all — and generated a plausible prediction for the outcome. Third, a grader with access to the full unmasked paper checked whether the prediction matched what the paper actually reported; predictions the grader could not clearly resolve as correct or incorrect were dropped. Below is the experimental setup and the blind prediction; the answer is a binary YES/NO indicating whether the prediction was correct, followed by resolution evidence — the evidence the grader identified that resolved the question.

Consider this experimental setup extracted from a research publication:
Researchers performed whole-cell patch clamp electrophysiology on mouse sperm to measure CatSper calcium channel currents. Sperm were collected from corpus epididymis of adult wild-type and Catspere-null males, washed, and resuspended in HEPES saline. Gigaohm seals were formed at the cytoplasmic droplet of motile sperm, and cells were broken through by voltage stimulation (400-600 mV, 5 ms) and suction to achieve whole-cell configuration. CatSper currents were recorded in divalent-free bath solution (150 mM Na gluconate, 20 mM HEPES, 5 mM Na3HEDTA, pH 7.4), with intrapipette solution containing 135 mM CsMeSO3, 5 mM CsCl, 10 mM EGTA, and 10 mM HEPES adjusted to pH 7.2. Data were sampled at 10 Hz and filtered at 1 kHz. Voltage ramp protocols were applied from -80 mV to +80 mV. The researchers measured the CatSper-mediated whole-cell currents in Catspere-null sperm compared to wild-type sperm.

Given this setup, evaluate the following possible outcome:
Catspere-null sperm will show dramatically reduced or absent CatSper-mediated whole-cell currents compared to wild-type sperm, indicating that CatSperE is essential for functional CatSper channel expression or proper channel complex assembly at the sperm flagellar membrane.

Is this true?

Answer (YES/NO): YES